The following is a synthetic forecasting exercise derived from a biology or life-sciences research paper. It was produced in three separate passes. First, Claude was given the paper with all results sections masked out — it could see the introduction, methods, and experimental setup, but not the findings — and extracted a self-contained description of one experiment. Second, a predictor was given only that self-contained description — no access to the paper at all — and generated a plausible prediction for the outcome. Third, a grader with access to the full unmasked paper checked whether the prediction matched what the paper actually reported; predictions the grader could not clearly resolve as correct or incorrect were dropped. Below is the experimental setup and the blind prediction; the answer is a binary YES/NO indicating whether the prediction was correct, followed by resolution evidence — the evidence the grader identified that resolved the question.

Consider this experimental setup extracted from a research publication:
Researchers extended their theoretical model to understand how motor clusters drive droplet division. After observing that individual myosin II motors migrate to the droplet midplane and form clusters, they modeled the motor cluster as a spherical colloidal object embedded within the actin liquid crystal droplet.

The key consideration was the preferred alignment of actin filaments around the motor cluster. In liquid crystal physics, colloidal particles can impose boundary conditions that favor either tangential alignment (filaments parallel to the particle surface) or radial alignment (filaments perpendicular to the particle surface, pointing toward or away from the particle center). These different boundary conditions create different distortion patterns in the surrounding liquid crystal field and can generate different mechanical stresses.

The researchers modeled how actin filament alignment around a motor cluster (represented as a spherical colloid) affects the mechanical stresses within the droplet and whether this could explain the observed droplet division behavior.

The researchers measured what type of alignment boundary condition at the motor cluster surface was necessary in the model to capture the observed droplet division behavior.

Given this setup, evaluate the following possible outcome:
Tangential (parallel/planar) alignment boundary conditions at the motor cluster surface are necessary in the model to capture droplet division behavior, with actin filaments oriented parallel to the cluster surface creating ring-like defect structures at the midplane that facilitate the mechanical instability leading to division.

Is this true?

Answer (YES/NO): NO